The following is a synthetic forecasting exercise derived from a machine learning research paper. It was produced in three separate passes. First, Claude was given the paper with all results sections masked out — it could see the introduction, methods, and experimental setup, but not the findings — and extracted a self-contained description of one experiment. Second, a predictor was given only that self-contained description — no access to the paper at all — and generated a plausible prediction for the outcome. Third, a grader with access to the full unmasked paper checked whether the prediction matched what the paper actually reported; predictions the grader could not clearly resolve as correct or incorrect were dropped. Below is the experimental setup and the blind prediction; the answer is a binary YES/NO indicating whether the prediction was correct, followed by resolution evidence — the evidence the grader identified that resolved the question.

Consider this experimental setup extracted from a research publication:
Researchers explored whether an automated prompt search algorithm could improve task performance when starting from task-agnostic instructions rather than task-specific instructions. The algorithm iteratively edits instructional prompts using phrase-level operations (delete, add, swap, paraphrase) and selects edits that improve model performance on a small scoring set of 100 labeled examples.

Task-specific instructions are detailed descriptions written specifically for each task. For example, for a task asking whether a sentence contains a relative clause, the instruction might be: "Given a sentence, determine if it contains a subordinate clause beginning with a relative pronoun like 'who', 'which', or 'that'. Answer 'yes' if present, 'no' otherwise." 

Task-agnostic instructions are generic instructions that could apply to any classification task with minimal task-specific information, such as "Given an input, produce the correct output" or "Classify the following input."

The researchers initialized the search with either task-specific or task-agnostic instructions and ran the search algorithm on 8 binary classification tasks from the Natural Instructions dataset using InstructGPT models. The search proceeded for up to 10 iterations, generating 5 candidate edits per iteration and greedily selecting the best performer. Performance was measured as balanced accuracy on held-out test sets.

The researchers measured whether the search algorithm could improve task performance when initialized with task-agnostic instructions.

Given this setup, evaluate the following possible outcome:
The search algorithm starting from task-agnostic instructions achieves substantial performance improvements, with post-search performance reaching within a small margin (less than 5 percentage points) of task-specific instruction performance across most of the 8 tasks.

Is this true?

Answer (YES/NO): YES